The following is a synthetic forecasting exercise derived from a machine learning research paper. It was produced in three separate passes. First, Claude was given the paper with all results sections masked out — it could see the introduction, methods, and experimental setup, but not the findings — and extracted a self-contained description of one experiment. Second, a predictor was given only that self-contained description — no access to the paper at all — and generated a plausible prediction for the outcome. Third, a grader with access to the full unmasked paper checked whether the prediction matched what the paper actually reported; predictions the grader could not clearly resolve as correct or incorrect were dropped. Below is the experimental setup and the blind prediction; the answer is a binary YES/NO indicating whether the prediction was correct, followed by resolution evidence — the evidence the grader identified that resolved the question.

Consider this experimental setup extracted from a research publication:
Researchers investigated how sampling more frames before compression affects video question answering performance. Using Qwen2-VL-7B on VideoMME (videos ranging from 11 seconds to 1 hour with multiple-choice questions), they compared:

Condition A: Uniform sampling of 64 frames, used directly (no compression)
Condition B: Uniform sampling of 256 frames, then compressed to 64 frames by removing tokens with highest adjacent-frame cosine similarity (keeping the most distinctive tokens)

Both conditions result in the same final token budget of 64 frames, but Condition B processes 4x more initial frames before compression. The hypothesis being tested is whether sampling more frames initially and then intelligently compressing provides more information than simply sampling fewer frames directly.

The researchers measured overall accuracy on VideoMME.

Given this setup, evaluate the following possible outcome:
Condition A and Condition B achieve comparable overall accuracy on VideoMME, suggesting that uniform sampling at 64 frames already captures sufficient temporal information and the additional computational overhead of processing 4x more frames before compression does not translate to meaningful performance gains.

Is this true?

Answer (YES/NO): NO